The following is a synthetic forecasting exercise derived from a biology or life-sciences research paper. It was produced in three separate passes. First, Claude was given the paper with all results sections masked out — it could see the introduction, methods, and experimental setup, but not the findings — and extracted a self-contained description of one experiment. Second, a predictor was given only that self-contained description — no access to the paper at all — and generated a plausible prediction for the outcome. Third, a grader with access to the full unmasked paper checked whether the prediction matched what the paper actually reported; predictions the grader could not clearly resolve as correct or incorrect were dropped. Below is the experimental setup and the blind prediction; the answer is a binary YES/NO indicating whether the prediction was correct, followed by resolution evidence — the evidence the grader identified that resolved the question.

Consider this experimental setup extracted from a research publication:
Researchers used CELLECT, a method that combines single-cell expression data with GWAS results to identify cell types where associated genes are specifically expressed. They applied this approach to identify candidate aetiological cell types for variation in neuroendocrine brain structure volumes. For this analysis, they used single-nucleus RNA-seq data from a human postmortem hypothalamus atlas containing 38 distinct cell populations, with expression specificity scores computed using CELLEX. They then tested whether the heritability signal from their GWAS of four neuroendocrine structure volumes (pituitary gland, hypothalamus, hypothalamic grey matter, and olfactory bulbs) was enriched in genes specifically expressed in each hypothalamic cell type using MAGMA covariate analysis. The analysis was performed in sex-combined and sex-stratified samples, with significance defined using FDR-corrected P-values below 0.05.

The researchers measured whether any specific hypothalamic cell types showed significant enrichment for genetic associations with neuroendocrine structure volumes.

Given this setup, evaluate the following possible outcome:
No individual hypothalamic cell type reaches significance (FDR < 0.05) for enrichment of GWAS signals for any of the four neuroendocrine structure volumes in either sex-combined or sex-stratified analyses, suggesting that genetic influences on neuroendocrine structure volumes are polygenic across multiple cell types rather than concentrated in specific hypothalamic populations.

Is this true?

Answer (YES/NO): NO